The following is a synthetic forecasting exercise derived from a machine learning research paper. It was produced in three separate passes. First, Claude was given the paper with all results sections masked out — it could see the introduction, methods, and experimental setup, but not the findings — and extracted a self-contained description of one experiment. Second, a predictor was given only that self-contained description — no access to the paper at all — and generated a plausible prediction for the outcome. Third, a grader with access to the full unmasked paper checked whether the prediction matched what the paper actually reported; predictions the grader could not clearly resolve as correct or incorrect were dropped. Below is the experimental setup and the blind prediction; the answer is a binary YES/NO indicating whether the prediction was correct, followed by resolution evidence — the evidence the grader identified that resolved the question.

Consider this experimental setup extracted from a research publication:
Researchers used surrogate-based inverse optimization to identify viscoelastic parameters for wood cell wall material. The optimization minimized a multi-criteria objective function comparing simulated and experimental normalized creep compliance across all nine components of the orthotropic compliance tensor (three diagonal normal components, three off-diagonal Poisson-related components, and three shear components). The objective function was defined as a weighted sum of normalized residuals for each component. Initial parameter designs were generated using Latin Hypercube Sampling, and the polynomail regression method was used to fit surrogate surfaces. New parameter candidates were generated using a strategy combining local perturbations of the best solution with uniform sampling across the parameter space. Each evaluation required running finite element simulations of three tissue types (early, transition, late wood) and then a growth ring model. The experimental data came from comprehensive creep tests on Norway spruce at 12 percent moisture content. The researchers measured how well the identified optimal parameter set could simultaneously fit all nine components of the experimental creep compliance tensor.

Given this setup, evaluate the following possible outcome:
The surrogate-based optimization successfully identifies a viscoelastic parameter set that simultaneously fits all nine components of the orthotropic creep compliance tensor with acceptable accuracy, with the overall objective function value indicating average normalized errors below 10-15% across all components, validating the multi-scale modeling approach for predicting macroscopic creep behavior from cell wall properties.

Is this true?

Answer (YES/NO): NO